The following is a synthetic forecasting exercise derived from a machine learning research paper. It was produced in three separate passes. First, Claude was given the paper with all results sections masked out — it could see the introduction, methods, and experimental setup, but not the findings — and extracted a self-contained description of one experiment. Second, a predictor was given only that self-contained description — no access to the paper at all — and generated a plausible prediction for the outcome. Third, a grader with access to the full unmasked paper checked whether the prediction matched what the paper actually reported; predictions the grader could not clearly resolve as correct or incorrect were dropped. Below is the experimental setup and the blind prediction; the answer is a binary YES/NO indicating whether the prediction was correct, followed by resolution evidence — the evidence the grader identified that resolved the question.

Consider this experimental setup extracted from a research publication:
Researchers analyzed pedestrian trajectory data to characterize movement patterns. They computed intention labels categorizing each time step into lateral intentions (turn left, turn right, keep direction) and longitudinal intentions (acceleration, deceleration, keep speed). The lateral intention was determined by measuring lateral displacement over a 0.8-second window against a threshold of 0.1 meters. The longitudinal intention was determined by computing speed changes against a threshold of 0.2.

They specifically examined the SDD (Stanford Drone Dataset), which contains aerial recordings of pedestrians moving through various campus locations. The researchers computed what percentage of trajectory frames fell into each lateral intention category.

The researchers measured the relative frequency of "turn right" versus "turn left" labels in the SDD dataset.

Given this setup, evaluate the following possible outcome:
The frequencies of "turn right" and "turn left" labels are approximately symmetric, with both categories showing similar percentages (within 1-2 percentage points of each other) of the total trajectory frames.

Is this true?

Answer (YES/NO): NO